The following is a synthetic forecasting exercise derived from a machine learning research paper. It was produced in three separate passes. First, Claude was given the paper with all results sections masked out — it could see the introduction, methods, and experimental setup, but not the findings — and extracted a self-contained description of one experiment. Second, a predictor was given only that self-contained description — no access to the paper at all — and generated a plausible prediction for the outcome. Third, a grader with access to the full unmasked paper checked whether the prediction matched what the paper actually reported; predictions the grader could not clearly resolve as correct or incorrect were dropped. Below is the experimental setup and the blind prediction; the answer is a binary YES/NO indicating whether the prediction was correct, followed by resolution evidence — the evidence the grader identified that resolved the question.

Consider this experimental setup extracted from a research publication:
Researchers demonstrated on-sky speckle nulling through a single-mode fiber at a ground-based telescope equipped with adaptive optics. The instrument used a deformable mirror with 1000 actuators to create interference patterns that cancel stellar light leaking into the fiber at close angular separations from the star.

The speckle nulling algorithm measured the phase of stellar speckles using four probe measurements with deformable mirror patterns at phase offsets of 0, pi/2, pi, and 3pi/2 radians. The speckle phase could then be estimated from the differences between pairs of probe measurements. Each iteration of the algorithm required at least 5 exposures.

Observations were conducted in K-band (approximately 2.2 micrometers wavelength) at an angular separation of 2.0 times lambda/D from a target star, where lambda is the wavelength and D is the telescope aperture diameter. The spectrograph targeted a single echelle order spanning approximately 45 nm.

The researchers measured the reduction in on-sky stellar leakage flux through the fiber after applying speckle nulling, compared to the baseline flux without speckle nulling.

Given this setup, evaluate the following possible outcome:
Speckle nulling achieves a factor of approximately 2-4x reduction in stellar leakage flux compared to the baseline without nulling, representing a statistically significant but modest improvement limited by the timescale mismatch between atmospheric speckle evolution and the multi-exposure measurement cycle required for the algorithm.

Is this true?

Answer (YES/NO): YES